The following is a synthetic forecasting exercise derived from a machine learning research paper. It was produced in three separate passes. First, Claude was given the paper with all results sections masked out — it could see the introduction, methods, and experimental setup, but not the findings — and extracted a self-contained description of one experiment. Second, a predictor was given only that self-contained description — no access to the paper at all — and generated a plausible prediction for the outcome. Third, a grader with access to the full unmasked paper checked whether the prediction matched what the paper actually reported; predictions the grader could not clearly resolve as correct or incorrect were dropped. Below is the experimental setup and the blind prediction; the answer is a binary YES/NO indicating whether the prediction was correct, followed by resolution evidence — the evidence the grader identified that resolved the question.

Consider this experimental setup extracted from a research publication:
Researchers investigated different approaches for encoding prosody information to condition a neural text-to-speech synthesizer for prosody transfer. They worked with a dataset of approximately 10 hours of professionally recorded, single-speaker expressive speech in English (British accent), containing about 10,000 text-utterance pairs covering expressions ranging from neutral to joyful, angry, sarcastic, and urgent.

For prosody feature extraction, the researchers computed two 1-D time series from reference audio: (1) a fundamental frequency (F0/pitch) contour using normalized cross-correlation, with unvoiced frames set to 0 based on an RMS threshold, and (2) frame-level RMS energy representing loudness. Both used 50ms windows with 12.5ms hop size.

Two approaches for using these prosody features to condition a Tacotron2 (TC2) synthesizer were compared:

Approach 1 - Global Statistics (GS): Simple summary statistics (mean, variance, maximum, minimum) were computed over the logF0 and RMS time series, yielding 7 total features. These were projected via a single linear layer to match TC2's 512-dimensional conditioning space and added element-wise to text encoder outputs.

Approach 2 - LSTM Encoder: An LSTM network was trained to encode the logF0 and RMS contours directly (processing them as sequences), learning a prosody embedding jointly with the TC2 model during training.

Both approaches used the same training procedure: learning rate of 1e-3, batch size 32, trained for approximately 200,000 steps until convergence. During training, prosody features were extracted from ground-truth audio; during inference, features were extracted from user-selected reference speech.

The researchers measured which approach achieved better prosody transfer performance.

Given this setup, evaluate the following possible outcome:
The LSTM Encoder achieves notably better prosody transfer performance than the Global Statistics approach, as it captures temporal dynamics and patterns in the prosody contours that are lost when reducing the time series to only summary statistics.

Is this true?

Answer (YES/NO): NO